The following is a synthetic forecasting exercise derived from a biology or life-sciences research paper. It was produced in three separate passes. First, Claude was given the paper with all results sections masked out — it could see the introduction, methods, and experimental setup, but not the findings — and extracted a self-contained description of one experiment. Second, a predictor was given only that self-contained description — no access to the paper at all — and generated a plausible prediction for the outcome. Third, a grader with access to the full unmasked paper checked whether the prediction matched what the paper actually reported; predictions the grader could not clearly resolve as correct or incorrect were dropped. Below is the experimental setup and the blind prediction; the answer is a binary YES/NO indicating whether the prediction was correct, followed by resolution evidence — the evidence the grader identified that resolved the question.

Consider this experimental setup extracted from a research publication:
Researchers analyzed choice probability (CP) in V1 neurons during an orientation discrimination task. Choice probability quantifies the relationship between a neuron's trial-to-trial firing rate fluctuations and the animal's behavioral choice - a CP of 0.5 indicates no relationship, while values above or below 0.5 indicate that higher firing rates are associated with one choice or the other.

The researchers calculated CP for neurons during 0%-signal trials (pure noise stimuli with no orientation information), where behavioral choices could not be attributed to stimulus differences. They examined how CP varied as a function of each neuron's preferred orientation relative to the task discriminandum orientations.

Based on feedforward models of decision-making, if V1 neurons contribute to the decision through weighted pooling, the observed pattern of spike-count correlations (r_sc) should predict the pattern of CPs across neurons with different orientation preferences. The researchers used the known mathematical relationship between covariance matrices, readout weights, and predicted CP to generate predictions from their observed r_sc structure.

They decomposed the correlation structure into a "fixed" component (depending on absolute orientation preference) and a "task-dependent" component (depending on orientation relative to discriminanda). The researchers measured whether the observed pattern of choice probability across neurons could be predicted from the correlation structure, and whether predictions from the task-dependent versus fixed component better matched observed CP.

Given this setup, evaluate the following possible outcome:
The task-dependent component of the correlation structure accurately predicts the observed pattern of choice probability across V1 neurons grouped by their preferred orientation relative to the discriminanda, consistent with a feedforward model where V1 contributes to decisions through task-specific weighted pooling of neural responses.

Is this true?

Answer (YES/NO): YES